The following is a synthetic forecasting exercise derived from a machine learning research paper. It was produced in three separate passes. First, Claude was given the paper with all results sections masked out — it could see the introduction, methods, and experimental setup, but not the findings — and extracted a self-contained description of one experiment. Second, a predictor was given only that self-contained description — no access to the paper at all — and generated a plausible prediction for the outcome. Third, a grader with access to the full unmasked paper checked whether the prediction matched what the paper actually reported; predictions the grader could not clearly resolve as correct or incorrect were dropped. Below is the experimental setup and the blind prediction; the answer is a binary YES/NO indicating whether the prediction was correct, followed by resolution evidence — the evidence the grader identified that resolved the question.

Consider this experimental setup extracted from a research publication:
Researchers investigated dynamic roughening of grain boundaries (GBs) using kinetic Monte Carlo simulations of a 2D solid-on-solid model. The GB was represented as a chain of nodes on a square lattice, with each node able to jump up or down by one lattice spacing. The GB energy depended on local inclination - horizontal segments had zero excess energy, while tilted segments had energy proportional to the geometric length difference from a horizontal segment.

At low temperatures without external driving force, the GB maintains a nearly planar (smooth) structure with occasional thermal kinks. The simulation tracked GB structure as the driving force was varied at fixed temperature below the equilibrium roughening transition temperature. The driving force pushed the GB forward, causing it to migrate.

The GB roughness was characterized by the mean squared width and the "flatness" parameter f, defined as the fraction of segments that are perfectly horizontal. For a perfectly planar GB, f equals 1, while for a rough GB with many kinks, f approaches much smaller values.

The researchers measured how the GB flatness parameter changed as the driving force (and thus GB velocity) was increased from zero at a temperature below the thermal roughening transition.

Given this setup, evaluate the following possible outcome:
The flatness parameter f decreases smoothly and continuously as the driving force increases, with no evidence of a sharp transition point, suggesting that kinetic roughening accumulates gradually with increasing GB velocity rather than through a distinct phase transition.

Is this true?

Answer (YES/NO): YES